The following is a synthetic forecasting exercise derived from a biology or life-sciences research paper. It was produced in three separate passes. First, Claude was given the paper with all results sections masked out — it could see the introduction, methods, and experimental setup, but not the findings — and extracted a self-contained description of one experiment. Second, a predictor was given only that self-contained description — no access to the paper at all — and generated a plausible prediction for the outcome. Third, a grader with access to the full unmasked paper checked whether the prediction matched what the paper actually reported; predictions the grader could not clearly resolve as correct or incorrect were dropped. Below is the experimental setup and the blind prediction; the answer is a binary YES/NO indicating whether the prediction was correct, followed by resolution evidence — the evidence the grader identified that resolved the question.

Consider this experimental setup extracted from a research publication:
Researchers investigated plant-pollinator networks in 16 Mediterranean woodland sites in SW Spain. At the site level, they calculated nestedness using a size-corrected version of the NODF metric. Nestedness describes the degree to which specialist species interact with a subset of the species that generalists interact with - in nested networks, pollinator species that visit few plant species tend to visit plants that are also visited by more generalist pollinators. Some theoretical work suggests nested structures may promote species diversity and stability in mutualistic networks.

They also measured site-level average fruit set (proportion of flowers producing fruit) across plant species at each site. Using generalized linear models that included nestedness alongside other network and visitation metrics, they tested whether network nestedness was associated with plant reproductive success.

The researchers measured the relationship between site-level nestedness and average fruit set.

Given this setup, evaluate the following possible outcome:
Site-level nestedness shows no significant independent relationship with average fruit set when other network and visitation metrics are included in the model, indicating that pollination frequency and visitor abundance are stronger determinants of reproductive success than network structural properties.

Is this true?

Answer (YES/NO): NO